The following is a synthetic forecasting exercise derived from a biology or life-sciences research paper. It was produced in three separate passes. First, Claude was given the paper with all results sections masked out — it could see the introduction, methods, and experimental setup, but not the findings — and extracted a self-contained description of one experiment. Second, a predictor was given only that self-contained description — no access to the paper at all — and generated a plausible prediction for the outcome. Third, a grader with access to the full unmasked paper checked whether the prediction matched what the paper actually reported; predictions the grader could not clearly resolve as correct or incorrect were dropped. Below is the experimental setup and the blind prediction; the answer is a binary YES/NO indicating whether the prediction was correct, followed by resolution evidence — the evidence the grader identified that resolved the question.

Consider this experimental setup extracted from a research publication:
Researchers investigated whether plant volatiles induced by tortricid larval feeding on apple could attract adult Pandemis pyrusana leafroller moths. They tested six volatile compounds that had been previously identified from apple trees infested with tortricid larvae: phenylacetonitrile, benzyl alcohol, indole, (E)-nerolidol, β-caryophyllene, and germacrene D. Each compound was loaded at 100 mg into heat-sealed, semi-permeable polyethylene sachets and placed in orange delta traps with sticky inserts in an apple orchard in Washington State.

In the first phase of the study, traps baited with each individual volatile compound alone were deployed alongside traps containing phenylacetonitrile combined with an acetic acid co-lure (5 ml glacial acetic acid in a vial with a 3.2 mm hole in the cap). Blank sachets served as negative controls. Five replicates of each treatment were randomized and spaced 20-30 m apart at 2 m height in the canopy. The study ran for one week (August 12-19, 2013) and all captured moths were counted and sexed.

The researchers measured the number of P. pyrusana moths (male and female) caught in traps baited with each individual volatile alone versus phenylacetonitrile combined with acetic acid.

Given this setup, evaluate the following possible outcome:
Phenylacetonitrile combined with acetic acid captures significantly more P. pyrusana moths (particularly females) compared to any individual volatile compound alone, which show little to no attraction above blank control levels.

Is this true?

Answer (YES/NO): YES